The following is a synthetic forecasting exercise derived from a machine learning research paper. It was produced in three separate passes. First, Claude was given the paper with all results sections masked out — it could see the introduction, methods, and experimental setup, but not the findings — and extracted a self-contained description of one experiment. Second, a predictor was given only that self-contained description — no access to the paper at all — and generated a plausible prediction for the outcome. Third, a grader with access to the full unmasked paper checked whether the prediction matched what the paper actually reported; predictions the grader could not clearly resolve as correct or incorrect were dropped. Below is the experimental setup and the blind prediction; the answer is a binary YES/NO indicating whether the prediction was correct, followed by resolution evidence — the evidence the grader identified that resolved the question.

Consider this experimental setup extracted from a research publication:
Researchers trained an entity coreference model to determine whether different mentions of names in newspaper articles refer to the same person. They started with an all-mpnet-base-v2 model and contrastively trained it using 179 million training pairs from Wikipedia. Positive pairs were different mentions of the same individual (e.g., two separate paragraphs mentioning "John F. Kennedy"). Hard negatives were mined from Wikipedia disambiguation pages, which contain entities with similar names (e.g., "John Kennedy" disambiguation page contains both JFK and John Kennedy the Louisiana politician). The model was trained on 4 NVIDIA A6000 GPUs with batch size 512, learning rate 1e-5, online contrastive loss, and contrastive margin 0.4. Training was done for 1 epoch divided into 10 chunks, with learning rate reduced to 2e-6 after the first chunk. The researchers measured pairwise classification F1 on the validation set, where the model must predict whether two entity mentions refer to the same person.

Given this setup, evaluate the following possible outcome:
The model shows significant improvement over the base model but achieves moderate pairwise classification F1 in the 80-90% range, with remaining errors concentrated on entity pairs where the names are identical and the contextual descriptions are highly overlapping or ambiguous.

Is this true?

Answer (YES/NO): NO